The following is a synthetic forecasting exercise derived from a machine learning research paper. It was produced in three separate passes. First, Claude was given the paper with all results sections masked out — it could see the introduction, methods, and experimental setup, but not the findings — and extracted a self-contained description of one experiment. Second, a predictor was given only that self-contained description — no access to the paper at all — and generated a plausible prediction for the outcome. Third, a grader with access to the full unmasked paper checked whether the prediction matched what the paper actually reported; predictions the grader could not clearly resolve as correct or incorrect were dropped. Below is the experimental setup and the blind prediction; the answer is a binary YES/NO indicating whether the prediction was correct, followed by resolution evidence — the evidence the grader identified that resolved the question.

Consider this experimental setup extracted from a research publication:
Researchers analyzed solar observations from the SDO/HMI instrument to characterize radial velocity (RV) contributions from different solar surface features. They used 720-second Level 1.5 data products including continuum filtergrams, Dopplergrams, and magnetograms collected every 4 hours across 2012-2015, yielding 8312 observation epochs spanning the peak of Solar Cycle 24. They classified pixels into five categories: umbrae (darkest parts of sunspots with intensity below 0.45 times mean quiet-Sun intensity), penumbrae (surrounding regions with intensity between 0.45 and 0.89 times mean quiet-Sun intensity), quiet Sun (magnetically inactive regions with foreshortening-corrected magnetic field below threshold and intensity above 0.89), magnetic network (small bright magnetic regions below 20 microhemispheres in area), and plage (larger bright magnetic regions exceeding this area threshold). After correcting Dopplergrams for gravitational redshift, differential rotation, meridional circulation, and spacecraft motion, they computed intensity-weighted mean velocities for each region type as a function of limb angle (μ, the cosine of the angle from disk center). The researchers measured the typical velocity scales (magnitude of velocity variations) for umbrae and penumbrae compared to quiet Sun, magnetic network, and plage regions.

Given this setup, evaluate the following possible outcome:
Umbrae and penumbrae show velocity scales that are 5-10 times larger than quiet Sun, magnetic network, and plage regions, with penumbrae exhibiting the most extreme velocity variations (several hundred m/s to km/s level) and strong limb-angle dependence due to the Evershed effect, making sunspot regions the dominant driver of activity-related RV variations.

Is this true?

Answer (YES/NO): NO